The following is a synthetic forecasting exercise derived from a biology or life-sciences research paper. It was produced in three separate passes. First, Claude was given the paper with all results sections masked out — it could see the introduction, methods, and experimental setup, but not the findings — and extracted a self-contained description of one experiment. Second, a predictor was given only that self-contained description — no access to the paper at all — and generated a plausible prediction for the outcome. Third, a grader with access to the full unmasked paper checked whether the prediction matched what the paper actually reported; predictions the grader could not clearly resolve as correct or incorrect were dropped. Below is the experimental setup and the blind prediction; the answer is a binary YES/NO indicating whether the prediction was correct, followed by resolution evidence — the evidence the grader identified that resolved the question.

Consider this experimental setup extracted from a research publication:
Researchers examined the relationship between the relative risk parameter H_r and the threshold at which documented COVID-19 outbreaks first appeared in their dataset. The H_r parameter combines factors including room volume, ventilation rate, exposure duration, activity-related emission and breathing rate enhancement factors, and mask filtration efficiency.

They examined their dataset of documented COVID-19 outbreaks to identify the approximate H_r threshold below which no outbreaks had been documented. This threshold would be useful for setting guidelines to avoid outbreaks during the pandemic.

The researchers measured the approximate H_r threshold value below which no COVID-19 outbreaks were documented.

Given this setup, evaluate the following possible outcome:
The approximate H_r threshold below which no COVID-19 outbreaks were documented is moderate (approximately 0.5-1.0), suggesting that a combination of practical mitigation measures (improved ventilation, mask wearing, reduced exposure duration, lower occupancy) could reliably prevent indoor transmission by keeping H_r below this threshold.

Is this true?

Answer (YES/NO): NO